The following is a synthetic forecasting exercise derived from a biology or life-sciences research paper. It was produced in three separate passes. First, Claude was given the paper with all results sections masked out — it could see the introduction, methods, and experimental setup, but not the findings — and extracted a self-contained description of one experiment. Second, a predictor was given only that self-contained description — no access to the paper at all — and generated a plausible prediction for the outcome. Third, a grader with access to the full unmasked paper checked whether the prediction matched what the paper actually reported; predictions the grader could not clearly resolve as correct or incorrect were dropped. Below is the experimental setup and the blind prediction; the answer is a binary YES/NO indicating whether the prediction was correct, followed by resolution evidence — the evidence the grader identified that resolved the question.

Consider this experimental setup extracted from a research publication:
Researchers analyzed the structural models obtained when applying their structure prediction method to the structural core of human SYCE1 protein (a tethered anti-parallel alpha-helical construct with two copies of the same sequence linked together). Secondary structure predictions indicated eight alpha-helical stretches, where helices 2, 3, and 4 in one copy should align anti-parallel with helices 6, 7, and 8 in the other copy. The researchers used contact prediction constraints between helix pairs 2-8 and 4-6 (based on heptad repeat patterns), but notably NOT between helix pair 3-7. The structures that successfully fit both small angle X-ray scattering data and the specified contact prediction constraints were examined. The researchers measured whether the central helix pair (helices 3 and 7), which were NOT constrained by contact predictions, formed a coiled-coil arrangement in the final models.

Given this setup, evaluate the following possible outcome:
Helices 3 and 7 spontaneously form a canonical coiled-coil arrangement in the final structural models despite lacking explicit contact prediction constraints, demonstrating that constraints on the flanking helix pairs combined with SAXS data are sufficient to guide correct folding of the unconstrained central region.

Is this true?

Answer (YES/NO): YES